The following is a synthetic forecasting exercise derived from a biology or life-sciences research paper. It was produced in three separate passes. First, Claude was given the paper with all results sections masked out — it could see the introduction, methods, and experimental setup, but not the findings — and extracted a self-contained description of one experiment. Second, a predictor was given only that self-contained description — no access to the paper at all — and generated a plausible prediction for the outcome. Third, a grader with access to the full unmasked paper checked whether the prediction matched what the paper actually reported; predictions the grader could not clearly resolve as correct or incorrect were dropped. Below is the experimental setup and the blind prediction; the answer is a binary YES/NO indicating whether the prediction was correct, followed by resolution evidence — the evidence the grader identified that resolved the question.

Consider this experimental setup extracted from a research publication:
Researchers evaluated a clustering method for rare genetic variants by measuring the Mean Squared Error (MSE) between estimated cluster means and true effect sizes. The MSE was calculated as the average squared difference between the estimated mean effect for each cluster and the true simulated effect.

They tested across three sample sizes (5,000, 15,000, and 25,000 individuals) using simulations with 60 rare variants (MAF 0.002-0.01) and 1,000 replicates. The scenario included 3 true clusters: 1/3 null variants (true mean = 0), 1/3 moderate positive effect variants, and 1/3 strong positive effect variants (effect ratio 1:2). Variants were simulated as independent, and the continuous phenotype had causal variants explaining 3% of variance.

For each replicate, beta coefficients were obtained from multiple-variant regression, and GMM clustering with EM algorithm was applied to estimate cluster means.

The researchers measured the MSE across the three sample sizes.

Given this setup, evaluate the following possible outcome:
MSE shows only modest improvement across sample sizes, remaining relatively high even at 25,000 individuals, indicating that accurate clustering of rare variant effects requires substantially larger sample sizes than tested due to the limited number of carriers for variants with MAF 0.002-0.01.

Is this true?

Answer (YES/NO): NO